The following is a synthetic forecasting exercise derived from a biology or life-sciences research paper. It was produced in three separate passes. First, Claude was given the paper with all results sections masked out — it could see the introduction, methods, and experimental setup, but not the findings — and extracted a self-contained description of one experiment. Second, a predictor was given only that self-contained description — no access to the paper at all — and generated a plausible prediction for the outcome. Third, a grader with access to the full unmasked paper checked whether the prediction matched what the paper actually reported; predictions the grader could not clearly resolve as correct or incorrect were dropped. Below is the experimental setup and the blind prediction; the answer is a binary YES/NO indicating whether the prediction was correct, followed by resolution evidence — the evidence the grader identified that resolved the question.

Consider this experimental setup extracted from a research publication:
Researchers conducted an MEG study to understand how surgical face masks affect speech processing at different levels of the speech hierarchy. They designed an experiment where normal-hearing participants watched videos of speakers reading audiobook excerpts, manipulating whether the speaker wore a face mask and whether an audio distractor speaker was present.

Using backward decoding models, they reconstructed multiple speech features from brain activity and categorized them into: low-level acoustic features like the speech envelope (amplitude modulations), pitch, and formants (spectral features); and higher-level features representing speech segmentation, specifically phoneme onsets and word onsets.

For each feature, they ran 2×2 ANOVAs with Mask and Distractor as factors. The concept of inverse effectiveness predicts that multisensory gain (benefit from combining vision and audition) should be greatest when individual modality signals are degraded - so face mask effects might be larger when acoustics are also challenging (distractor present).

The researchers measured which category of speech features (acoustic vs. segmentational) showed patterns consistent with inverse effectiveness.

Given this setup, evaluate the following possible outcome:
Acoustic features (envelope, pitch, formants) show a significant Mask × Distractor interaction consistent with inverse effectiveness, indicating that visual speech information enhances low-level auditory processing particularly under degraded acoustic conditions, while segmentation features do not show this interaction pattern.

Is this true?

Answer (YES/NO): NO